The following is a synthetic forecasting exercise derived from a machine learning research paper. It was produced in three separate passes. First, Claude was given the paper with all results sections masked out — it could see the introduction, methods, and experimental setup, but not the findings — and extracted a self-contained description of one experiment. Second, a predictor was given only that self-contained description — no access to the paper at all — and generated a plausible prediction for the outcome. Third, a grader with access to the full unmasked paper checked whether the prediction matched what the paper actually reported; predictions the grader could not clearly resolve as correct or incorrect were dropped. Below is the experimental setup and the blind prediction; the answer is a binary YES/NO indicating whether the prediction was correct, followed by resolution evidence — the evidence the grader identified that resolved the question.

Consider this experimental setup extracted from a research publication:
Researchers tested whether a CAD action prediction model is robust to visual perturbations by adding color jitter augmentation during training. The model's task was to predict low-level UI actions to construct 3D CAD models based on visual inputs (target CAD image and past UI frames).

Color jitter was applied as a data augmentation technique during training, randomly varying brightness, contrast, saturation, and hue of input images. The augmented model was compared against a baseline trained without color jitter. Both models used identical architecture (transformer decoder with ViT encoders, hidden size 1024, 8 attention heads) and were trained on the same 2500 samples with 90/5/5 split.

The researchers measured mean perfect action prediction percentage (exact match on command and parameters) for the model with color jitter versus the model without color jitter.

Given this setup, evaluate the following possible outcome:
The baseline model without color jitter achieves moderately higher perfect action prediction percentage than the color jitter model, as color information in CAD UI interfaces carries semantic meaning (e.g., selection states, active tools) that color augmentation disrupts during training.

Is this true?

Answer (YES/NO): NO